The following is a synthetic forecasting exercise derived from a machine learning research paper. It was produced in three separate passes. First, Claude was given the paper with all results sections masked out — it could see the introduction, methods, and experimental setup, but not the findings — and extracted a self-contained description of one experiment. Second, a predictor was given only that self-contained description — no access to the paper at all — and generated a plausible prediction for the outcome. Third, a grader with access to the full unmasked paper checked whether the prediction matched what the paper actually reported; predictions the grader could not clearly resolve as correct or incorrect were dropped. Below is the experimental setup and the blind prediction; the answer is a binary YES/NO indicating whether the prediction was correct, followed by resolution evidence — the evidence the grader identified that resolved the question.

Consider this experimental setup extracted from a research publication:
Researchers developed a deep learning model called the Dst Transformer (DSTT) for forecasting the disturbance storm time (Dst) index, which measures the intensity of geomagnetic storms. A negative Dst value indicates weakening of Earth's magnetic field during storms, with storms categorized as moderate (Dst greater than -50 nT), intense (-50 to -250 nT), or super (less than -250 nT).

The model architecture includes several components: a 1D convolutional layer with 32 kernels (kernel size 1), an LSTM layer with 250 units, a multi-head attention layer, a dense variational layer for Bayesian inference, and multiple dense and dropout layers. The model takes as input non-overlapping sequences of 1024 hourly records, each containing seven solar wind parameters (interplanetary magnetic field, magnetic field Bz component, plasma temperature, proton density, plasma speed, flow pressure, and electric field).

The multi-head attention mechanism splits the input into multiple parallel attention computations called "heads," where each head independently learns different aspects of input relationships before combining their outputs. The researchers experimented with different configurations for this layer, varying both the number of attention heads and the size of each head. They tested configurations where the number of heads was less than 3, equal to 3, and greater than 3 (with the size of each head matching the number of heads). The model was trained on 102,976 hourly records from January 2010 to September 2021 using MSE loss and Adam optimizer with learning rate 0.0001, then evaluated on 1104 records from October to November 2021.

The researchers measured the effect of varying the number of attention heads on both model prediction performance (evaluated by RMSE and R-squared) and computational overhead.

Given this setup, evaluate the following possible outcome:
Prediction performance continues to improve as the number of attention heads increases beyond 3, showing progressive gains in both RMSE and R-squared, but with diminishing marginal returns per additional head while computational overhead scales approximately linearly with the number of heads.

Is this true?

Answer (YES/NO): NO